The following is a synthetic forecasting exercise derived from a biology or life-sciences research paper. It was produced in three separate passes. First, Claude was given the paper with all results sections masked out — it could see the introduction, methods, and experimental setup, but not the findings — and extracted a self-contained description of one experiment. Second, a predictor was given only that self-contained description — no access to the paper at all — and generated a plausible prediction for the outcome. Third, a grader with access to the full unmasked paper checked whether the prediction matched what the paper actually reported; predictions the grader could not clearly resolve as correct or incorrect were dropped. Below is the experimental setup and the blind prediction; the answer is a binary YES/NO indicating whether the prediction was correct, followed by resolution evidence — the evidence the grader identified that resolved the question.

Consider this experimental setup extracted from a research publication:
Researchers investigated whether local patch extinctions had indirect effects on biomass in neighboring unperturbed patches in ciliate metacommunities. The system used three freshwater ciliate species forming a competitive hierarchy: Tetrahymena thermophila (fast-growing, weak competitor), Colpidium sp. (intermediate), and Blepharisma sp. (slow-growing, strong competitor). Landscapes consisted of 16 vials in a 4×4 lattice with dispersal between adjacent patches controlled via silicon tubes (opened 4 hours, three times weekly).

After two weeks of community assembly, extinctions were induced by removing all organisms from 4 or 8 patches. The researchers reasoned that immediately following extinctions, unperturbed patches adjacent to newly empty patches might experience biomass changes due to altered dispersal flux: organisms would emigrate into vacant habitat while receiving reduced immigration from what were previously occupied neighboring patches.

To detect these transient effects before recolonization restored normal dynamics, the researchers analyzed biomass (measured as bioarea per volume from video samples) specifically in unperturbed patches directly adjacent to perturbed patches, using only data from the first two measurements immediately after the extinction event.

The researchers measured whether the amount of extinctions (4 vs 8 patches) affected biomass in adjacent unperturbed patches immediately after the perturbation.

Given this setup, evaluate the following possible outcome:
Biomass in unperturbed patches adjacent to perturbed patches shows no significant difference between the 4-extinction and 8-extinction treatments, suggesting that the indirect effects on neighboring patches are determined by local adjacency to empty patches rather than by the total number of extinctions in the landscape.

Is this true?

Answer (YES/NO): YES